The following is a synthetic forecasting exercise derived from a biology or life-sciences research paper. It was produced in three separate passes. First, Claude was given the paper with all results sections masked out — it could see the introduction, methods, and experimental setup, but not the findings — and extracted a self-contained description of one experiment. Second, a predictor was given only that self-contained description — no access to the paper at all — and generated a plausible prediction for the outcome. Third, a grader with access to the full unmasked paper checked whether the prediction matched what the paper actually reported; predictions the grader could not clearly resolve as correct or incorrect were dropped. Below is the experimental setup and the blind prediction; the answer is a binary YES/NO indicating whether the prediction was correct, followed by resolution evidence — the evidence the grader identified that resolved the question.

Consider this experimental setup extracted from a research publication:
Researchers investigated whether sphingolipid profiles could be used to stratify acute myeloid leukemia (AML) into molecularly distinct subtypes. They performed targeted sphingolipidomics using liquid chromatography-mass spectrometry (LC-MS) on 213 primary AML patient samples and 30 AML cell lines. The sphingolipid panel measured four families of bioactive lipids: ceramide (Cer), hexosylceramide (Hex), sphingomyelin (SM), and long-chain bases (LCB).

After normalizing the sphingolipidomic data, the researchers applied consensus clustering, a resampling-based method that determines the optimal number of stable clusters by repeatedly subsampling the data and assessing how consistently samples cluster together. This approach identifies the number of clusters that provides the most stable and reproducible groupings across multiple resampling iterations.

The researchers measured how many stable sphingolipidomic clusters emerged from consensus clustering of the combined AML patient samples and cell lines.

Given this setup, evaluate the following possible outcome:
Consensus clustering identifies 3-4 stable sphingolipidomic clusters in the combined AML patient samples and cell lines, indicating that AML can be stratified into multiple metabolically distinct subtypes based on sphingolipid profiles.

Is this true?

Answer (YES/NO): NO